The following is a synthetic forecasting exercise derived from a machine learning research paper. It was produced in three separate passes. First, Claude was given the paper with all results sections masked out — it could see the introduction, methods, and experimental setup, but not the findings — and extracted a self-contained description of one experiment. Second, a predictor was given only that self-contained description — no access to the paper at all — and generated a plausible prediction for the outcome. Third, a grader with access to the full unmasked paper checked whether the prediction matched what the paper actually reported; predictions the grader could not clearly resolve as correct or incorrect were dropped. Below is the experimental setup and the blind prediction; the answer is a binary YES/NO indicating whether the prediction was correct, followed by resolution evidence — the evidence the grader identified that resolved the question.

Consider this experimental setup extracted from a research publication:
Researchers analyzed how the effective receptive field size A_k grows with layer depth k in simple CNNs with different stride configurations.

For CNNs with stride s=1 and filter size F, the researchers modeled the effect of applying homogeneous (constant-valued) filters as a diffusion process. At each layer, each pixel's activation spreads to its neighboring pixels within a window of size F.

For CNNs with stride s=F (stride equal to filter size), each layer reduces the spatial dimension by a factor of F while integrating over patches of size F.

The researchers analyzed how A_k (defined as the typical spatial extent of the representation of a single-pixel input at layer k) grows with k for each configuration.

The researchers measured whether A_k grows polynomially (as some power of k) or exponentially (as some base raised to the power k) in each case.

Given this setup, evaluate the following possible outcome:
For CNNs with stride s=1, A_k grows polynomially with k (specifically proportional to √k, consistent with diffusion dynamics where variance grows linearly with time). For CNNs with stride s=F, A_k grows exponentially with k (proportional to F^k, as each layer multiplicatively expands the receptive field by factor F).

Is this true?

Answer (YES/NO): YES